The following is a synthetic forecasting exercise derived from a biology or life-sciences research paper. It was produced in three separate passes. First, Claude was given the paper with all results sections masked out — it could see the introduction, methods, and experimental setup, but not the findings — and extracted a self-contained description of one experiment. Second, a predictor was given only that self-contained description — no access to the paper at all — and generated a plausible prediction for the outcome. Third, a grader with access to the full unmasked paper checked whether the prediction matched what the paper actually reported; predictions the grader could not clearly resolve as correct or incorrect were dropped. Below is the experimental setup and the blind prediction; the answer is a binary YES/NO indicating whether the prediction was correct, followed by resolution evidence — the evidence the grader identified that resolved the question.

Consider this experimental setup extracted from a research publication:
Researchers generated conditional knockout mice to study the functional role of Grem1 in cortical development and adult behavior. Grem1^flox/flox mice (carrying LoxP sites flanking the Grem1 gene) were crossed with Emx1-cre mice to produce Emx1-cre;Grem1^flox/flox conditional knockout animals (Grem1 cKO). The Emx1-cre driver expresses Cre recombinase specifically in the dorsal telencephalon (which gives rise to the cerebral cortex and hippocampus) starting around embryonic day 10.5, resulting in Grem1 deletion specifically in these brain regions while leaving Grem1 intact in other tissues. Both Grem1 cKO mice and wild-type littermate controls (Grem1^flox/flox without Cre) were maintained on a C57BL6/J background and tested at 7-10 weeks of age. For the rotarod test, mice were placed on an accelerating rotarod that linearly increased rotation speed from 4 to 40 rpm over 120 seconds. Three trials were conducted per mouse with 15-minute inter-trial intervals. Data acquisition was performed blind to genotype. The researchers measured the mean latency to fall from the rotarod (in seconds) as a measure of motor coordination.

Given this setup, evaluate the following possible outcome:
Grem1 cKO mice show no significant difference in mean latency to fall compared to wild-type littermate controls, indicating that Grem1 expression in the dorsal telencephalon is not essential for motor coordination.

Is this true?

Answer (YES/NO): NO